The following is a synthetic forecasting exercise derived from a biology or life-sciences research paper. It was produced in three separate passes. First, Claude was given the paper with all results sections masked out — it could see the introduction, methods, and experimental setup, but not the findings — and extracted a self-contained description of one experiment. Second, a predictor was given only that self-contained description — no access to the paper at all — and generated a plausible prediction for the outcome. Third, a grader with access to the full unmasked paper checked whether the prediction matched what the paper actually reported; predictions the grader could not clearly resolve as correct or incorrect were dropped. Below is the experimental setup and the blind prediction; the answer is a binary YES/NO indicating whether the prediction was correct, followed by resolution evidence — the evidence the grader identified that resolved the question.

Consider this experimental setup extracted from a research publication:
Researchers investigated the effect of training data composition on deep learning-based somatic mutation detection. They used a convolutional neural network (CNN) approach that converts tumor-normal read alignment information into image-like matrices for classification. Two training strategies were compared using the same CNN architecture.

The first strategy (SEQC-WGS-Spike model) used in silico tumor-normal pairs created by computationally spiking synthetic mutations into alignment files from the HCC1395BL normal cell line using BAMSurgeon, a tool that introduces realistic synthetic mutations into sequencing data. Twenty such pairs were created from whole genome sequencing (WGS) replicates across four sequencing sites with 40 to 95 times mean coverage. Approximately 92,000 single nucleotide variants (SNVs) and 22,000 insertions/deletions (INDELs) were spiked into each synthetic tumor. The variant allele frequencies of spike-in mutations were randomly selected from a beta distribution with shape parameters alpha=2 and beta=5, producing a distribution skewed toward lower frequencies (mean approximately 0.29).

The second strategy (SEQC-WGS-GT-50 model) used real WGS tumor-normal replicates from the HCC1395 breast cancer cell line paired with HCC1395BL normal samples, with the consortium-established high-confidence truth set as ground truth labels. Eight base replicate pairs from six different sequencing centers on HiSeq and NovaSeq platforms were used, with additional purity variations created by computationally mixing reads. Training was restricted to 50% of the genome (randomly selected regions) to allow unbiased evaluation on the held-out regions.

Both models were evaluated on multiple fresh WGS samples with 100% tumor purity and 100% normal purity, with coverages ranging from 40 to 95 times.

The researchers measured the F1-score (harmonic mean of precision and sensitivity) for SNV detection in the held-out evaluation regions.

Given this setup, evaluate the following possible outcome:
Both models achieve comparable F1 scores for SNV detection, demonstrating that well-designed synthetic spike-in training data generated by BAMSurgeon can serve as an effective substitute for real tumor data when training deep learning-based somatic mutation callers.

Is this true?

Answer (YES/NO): NO